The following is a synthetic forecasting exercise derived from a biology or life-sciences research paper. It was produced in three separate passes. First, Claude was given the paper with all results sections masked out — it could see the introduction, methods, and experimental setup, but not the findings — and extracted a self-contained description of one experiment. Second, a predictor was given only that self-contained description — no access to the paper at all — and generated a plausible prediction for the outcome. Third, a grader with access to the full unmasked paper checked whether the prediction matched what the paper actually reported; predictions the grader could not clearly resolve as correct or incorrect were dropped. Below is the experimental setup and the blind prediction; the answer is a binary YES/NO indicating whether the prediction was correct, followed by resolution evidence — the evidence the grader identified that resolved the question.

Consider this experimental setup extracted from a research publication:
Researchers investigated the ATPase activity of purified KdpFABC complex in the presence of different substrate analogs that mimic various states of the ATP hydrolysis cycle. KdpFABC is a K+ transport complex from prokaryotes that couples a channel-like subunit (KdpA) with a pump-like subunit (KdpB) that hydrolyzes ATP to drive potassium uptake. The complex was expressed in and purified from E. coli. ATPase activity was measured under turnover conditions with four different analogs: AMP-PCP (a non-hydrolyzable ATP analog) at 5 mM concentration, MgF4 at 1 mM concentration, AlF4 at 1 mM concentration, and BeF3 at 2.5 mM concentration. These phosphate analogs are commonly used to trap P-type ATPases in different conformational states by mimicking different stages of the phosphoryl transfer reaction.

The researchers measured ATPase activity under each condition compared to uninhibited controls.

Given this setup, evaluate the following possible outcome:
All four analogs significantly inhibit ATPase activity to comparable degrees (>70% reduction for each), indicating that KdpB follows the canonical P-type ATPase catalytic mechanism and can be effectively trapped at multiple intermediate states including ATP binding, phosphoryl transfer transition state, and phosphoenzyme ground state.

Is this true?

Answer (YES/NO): NO